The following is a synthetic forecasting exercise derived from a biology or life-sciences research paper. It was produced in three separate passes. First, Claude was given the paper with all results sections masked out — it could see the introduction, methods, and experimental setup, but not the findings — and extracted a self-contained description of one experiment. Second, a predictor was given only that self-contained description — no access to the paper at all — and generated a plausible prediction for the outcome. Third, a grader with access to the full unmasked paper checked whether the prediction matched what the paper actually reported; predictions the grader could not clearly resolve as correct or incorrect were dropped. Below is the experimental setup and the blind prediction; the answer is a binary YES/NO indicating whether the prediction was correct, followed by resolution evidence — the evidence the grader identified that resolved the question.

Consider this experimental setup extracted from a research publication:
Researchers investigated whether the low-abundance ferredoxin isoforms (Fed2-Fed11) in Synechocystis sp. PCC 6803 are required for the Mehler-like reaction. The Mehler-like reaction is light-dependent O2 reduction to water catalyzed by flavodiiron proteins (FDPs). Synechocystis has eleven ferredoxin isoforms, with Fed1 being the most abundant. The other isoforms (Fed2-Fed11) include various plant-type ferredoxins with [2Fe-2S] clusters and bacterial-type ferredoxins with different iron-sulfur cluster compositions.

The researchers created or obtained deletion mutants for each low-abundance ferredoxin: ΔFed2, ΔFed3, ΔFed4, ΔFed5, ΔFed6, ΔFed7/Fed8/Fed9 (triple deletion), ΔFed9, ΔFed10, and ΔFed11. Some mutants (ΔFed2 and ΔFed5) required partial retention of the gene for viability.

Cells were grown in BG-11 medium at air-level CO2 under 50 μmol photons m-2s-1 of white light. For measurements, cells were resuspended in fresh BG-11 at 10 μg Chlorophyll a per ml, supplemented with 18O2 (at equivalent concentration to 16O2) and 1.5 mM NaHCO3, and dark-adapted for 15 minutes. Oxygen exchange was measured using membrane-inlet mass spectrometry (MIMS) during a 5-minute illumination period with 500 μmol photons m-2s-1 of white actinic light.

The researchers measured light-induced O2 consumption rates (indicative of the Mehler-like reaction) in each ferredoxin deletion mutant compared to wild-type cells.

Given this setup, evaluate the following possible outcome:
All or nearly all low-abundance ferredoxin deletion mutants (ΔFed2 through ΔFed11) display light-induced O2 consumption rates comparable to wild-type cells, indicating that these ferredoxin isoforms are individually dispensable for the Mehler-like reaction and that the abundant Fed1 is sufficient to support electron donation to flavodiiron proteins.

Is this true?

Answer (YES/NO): YES